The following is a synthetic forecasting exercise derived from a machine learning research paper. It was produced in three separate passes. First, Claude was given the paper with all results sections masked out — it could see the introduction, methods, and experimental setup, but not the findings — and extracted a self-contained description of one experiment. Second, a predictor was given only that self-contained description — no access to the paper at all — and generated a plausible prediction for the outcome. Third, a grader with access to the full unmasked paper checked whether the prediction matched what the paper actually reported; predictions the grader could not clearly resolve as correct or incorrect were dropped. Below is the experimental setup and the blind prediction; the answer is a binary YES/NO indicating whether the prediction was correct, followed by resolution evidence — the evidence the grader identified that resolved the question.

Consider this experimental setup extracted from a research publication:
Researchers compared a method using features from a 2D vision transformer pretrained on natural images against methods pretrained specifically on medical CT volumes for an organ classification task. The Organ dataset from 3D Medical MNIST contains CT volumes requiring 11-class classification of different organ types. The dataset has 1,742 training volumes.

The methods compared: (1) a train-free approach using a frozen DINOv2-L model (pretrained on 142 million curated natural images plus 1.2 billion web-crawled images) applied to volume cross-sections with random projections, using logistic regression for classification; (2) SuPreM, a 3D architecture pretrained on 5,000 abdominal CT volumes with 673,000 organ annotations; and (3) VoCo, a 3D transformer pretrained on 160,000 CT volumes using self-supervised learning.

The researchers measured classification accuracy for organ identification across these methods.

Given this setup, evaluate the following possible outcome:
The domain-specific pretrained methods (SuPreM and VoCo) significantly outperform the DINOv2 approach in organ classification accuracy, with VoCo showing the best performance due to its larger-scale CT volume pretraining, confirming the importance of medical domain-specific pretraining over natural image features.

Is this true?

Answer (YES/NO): NO